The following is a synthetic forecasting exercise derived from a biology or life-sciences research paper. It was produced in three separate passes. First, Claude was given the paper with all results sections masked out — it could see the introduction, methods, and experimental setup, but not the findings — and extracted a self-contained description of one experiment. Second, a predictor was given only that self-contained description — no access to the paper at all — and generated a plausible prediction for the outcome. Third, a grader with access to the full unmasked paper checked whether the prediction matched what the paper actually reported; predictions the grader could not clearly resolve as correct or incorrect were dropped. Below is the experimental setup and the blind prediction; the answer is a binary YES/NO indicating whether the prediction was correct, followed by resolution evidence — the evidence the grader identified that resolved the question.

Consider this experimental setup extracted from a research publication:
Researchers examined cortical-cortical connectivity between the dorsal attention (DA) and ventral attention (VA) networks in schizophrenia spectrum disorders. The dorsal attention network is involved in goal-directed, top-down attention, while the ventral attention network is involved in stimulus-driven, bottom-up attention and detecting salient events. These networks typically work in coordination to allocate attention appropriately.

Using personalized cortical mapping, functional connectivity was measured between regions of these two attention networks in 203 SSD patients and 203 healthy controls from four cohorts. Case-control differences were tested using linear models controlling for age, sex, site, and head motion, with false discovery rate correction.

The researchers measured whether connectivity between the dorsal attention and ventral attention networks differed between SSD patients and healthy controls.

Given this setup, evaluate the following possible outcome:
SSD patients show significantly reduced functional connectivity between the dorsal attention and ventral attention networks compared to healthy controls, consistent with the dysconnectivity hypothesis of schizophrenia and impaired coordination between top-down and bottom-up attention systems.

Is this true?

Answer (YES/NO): NO